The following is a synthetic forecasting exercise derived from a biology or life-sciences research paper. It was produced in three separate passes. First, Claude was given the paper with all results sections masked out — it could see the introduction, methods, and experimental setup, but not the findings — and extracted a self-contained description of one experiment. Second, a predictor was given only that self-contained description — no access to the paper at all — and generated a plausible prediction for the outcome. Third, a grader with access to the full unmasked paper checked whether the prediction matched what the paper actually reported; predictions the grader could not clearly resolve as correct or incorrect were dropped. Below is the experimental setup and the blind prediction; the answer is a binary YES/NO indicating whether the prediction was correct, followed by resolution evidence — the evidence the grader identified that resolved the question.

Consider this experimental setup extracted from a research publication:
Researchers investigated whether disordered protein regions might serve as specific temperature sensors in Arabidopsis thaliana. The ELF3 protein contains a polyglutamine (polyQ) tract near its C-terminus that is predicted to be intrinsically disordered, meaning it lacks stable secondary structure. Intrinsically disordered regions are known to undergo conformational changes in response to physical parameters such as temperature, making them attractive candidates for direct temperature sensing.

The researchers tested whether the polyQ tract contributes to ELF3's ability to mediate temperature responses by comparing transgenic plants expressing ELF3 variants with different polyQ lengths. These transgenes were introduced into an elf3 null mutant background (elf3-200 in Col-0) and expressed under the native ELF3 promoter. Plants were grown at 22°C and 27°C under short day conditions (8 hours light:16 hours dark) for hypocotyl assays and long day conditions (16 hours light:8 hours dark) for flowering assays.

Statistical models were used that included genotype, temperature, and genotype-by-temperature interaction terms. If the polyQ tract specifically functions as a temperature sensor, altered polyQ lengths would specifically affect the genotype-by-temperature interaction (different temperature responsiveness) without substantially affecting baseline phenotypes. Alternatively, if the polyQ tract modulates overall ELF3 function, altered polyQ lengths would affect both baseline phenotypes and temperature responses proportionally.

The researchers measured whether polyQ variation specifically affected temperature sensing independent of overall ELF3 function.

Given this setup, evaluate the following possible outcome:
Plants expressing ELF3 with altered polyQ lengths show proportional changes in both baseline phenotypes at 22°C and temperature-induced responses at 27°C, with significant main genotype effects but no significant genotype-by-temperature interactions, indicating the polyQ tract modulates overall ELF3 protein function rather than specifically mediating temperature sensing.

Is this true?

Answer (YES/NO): NO